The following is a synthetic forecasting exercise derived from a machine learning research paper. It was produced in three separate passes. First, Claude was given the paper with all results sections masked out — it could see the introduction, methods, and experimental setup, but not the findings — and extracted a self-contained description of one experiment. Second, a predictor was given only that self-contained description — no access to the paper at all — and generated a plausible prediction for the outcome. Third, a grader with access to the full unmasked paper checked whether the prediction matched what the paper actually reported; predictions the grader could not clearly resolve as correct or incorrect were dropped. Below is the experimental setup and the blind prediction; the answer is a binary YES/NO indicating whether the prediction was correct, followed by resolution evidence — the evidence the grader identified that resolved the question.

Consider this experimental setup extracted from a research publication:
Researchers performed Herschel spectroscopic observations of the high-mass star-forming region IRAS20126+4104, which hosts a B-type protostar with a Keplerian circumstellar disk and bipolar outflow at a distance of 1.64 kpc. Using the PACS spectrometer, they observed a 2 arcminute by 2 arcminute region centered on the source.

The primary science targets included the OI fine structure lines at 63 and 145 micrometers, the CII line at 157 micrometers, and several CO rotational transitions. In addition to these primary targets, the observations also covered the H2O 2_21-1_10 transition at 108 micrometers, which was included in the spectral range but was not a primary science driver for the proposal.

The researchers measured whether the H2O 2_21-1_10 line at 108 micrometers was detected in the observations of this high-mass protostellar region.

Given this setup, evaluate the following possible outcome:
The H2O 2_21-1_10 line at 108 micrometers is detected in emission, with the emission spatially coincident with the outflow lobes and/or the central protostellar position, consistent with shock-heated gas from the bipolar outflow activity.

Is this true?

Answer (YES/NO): NO